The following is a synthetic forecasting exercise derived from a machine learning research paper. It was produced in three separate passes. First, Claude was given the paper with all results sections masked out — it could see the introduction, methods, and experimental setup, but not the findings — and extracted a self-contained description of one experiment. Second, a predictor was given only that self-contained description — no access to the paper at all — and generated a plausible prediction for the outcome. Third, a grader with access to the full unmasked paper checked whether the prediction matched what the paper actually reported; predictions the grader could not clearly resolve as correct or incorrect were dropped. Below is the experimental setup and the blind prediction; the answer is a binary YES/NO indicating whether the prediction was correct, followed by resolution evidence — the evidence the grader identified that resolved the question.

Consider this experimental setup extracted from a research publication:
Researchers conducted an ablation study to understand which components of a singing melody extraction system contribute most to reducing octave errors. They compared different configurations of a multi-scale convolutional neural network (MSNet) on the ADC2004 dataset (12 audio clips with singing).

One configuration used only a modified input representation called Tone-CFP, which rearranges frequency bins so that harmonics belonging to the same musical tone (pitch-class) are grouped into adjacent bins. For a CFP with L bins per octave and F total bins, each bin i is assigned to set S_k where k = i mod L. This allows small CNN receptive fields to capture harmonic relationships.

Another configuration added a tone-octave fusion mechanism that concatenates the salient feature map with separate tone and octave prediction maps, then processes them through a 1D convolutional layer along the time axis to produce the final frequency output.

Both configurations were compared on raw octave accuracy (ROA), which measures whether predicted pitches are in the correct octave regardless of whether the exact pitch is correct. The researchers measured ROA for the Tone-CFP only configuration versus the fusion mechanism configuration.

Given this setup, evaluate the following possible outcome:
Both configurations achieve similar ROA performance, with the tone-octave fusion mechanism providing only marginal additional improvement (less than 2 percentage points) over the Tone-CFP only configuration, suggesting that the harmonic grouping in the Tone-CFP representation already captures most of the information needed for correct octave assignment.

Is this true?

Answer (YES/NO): NO